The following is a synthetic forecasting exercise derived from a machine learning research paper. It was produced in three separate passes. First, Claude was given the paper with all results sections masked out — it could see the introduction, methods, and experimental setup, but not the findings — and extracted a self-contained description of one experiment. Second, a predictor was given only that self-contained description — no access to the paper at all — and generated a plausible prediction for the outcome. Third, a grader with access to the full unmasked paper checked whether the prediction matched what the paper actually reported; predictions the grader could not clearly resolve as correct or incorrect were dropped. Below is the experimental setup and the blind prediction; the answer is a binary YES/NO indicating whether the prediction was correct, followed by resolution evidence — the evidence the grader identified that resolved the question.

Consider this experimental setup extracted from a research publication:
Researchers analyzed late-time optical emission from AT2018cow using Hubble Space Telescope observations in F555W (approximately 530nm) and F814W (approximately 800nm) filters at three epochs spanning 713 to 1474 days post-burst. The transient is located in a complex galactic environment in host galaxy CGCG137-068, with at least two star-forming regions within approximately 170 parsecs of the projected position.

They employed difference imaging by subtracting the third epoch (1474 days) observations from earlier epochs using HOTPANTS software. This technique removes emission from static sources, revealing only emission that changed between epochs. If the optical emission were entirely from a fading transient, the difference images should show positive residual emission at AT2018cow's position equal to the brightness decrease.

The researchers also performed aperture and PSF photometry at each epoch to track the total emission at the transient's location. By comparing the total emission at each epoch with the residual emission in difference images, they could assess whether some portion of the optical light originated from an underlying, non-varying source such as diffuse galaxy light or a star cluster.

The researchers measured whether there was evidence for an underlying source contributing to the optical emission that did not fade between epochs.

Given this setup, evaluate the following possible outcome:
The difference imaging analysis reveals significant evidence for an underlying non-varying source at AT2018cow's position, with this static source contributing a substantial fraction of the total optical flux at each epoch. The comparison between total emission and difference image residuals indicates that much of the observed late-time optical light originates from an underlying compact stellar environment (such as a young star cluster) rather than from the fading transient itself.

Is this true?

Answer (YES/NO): NO